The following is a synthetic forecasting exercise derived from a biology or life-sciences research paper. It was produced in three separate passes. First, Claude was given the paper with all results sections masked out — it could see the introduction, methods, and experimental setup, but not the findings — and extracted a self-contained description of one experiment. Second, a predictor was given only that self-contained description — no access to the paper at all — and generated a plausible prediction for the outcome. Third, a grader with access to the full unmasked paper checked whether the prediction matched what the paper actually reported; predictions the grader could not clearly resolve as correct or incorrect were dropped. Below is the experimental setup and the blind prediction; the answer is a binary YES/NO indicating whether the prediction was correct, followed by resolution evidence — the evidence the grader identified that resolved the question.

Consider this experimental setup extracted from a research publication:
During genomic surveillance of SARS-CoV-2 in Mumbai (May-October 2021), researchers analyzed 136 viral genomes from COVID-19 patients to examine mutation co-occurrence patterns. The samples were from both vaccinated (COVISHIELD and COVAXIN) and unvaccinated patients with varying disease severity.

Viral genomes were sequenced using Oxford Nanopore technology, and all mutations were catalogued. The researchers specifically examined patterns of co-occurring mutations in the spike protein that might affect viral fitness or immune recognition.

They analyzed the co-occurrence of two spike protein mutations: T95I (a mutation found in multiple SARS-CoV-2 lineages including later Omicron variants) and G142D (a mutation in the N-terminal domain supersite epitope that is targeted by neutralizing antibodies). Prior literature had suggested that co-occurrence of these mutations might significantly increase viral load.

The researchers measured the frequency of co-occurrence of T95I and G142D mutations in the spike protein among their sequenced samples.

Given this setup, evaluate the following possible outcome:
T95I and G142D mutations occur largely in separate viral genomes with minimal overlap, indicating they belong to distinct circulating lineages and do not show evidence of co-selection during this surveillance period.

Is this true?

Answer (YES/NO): NO